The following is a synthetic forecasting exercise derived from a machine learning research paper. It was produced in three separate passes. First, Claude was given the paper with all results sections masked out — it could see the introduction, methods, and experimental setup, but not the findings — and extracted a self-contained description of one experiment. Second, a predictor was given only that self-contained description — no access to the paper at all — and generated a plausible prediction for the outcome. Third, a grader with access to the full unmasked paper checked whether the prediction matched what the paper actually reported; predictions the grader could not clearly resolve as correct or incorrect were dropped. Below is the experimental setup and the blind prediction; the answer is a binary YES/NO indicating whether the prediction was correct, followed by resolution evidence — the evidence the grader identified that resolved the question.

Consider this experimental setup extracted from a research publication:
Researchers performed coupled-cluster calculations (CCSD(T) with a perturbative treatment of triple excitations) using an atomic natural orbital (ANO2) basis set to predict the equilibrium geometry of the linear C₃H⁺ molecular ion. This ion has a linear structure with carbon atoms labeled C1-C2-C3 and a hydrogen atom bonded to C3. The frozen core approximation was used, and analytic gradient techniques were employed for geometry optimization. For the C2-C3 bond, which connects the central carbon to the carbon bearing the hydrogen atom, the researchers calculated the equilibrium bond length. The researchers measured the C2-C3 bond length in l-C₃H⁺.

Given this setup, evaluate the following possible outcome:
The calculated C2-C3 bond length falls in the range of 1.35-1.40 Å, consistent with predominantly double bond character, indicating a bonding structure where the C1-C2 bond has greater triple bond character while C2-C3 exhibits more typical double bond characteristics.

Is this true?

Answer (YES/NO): NO